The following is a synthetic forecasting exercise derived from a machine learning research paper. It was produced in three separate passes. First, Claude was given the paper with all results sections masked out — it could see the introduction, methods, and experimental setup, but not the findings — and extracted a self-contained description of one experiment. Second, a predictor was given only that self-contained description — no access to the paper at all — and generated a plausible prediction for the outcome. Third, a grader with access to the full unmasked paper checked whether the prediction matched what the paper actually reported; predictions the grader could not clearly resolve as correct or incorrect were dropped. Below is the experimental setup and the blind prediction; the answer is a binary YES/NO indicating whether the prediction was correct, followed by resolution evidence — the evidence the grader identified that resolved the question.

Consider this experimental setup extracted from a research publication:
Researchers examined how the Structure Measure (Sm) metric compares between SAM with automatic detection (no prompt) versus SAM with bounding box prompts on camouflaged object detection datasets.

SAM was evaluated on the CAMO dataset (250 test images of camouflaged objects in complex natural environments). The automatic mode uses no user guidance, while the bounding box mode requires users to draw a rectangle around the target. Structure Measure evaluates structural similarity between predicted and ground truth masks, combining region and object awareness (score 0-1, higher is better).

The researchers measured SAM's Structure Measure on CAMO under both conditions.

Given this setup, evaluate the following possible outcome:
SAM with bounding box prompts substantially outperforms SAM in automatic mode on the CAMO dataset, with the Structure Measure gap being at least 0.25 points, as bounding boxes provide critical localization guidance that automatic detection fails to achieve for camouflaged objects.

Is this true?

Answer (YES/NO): NO